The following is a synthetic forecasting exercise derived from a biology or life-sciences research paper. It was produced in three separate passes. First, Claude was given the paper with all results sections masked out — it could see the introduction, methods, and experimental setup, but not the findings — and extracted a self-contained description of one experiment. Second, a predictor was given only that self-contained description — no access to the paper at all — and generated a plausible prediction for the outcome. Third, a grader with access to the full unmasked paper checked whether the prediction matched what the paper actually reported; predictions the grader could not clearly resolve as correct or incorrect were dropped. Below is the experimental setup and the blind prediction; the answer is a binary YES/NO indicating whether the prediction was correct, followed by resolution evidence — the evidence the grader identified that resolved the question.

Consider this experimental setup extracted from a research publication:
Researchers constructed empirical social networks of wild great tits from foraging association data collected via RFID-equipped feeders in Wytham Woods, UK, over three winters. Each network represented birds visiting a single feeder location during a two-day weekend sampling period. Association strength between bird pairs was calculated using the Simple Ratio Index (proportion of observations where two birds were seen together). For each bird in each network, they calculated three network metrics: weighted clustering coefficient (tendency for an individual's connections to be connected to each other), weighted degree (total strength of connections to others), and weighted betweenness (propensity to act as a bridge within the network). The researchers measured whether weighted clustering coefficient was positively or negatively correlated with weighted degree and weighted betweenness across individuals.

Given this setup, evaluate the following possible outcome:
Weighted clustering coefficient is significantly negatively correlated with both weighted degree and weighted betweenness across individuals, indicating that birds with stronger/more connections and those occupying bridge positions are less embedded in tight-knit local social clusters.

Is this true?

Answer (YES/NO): YES